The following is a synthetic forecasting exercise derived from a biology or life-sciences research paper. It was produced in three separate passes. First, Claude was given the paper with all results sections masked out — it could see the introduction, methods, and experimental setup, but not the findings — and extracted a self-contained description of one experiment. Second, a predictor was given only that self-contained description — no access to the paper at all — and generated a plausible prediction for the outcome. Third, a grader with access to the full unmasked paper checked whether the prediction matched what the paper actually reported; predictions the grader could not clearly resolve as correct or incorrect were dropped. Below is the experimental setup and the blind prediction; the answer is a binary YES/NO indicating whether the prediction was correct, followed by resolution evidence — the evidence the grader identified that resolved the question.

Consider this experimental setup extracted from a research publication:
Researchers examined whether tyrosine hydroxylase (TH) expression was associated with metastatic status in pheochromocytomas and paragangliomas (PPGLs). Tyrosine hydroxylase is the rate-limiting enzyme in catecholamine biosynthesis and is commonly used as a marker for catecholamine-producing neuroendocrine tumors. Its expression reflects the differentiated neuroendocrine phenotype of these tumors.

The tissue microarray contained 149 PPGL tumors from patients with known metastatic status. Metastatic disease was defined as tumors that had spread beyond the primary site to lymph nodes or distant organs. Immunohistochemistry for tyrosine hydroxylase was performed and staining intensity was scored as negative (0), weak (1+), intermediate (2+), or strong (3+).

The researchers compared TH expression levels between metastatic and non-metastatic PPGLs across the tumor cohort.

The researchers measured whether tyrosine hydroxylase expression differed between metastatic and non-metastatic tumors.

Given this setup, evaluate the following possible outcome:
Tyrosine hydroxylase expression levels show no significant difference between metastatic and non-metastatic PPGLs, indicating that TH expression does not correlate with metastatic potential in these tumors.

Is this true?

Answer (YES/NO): YES